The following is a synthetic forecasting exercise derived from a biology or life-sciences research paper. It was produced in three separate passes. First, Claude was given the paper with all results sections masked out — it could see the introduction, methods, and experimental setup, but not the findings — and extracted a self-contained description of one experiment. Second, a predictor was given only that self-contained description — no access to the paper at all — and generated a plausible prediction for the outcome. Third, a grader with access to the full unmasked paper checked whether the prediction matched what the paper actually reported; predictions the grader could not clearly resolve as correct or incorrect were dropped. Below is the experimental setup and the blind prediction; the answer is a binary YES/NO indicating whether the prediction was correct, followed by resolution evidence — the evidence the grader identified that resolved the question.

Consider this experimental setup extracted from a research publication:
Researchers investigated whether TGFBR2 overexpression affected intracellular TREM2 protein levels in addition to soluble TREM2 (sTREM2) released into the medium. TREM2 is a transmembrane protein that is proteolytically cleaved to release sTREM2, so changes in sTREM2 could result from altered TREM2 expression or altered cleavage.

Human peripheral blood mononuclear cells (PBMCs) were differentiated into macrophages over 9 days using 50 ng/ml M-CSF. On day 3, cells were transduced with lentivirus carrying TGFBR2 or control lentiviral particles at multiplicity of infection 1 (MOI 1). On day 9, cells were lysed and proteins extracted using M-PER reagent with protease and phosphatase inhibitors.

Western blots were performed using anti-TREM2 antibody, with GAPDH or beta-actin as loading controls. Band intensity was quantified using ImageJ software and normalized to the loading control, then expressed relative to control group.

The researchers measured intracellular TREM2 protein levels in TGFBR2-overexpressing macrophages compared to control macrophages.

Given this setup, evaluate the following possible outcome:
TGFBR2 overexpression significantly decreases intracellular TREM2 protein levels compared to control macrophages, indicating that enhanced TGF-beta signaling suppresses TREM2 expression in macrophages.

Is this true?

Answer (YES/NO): NO